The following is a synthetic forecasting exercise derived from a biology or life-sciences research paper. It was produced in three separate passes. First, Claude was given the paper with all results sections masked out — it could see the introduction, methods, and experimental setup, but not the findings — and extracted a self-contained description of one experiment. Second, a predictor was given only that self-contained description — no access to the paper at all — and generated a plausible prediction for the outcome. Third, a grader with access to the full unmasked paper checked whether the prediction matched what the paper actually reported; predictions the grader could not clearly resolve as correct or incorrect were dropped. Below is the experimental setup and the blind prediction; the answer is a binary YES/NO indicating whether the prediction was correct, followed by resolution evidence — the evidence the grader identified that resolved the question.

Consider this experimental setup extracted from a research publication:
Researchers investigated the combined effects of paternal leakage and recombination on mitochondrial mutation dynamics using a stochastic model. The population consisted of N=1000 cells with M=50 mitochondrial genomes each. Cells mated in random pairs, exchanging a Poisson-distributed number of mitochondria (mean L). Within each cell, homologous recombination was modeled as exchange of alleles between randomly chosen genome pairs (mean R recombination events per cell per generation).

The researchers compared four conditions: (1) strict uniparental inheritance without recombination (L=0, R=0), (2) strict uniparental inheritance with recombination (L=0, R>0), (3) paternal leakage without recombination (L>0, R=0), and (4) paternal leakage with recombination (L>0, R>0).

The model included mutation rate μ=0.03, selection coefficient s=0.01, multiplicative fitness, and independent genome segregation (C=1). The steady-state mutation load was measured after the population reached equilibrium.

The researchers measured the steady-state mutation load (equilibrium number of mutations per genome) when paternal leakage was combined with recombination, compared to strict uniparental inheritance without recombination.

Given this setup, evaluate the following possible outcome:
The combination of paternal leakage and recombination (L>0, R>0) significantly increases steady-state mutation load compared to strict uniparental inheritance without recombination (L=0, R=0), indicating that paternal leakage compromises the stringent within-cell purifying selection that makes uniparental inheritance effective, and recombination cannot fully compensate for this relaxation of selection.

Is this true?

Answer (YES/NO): YES